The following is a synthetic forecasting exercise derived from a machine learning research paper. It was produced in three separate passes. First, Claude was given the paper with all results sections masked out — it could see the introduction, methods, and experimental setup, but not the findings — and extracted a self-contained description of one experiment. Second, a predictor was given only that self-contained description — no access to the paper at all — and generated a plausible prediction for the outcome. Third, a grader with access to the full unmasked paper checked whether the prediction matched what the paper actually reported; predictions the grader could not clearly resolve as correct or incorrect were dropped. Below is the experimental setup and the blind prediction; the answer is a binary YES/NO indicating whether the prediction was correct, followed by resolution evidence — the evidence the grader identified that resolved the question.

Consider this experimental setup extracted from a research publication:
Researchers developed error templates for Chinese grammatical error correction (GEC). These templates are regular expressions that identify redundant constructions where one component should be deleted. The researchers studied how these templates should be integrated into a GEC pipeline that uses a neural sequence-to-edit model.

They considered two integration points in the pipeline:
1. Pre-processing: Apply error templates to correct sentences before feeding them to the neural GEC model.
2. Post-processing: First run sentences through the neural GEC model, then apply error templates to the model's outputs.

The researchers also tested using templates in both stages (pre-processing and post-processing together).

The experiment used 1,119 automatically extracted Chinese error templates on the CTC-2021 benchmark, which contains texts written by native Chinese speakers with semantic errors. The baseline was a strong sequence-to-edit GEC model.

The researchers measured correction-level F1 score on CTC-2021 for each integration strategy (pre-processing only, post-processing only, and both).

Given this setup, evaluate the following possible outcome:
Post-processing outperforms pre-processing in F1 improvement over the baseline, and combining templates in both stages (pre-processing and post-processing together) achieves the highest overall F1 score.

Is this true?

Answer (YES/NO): NO